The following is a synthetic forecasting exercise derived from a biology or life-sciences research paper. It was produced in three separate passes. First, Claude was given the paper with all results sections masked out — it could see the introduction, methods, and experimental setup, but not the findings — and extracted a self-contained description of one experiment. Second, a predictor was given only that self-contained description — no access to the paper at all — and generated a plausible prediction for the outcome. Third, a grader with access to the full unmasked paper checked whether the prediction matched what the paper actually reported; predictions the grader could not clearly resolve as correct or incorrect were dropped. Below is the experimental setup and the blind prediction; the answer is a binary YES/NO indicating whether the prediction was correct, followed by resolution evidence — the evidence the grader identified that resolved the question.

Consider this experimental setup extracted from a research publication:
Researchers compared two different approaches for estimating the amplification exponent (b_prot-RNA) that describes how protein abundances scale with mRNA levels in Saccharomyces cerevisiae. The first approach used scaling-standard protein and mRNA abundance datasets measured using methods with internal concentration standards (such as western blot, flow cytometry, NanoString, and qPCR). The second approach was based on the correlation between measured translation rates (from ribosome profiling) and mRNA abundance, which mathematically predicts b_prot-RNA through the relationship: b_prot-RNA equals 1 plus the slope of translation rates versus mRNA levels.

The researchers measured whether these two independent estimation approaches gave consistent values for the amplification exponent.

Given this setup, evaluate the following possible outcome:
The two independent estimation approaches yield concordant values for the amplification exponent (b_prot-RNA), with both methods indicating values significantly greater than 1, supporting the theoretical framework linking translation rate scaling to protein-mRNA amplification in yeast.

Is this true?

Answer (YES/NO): YES